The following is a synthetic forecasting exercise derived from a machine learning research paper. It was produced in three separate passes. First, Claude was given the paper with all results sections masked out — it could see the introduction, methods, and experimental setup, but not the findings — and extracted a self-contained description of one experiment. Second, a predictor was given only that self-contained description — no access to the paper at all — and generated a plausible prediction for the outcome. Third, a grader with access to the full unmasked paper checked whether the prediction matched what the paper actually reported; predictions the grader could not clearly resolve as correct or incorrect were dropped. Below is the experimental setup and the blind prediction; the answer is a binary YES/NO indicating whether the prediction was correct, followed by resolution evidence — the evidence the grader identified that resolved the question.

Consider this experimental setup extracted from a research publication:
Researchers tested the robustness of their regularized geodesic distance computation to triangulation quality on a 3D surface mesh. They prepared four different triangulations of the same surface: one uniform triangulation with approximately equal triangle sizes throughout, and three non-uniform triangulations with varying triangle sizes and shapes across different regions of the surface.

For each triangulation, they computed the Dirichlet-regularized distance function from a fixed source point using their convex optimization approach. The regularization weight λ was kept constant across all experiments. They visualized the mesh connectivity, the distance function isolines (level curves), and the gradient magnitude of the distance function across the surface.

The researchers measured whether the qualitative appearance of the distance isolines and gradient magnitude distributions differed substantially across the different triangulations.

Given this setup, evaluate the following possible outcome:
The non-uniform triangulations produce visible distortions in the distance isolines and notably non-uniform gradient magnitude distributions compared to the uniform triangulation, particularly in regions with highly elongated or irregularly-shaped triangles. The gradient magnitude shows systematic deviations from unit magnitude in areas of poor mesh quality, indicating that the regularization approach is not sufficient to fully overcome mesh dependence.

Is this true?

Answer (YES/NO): NO